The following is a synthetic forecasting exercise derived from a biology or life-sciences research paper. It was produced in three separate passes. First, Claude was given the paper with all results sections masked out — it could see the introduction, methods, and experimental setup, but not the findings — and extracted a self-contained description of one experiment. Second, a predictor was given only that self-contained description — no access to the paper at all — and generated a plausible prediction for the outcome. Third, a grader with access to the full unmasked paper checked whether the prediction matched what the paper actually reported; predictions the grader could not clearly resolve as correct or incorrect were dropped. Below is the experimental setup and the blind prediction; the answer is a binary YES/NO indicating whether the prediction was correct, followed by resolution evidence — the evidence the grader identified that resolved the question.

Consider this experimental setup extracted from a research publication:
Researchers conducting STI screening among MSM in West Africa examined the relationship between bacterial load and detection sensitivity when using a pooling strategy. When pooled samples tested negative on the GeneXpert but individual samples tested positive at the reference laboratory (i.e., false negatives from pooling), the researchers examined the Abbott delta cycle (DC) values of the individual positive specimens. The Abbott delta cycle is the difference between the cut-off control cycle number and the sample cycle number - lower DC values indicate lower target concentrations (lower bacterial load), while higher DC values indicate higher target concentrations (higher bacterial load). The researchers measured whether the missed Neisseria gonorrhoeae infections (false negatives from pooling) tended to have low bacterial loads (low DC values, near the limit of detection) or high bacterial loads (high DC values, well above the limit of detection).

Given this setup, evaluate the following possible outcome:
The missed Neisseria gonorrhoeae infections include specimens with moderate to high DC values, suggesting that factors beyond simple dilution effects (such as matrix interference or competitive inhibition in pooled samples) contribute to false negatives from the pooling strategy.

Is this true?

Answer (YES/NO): YES